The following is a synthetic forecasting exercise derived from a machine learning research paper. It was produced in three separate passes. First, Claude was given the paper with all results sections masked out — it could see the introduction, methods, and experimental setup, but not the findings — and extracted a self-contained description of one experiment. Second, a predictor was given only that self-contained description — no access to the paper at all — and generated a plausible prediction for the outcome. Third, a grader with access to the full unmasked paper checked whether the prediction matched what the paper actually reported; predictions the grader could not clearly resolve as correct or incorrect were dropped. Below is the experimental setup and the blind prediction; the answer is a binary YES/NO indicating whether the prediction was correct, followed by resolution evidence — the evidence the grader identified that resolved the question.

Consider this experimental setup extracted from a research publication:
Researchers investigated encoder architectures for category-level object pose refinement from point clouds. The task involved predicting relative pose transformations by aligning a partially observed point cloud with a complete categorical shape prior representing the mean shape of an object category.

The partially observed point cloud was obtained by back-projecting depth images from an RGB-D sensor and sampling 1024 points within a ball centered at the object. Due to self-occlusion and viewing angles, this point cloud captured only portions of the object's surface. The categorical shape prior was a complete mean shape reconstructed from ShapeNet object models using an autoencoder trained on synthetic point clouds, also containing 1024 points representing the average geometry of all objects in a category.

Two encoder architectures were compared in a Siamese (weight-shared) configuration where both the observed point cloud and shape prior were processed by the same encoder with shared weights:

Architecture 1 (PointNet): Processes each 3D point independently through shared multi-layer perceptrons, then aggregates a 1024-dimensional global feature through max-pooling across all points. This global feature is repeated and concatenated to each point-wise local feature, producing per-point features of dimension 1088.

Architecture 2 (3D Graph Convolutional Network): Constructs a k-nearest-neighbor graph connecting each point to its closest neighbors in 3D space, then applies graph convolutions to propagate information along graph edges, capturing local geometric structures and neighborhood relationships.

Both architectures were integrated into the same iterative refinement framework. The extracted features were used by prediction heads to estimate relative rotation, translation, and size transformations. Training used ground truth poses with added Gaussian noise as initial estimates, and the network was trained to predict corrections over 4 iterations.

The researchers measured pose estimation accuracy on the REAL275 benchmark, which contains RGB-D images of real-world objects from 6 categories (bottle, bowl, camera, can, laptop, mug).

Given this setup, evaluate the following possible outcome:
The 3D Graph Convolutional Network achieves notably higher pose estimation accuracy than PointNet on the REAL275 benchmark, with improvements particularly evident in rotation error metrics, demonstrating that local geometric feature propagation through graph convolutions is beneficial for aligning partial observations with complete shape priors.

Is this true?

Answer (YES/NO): NO